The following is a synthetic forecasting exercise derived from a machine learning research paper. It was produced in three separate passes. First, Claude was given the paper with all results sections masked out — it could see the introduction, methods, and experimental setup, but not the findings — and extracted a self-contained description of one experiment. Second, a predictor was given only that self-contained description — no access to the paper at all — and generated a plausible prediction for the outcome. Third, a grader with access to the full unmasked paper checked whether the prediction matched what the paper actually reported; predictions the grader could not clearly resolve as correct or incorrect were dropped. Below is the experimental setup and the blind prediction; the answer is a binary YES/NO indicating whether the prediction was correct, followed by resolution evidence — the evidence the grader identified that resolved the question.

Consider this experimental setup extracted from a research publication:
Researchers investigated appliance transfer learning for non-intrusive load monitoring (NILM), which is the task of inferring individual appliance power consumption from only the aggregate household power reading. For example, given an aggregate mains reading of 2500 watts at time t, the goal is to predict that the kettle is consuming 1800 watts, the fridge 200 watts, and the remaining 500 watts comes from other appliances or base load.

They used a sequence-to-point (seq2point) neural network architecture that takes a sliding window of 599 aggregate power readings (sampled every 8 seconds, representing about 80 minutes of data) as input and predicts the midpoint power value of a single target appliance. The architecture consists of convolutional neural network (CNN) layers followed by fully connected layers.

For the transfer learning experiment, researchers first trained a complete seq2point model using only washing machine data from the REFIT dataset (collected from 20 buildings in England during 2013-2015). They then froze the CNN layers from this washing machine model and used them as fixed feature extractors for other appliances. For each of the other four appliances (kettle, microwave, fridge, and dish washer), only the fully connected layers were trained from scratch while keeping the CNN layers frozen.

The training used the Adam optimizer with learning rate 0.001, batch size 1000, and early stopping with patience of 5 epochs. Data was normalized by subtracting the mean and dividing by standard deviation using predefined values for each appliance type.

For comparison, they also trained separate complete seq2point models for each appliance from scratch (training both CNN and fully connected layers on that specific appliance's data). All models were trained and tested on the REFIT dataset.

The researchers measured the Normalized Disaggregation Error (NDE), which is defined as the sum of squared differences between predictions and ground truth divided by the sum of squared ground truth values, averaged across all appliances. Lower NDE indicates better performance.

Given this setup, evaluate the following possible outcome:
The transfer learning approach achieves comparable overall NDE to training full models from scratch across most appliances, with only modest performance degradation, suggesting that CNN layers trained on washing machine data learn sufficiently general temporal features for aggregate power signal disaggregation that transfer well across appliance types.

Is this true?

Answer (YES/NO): YES